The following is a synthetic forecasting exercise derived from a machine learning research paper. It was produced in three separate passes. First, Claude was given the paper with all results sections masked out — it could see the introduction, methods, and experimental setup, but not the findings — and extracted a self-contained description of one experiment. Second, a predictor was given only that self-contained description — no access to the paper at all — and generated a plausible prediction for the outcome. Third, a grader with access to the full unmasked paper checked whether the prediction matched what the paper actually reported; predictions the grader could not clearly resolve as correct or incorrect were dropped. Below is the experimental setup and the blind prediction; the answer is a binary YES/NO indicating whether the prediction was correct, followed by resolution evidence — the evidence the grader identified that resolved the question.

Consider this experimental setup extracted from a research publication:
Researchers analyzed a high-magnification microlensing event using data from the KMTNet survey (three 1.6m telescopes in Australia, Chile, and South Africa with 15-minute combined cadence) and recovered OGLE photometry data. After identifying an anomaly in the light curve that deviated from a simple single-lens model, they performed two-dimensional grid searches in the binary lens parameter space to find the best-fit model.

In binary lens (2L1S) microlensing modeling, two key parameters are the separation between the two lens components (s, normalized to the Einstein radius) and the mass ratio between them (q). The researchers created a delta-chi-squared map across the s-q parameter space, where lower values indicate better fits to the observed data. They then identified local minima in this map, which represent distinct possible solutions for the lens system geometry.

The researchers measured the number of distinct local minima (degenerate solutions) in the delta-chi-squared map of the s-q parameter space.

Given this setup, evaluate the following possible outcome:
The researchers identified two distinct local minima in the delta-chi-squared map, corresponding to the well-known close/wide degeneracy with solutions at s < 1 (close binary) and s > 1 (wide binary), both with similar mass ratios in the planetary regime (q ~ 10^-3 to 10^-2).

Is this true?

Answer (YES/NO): NO